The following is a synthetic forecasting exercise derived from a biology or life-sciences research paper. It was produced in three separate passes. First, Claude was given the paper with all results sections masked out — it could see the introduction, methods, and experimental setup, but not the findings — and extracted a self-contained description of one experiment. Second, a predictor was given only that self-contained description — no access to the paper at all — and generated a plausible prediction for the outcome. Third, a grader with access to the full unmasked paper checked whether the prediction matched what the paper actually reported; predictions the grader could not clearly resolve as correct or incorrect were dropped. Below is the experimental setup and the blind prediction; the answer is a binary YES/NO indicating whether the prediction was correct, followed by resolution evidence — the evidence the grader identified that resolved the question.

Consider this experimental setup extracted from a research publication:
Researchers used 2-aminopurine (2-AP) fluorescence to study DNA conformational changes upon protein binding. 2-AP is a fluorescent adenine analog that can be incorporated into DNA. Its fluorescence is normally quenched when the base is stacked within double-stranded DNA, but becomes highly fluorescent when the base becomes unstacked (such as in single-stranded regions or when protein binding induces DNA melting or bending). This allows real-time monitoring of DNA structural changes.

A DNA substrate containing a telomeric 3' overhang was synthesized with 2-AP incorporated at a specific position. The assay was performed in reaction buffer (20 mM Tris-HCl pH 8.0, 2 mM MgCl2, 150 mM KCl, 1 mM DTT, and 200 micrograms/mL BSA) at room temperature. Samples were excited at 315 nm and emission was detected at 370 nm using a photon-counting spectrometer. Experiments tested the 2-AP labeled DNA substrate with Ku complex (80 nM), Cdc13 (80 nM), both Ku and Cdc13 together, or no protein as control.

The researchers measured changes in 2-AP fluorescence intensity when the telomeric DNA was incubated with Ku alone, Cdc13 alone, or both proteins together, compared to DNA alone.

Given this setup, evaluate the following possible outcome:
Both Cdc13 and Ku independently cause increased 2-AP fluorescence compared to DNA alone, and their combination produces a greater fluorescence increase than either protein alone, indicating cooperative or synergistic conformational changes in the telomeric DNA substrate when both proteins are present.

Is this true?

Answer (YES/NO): NO